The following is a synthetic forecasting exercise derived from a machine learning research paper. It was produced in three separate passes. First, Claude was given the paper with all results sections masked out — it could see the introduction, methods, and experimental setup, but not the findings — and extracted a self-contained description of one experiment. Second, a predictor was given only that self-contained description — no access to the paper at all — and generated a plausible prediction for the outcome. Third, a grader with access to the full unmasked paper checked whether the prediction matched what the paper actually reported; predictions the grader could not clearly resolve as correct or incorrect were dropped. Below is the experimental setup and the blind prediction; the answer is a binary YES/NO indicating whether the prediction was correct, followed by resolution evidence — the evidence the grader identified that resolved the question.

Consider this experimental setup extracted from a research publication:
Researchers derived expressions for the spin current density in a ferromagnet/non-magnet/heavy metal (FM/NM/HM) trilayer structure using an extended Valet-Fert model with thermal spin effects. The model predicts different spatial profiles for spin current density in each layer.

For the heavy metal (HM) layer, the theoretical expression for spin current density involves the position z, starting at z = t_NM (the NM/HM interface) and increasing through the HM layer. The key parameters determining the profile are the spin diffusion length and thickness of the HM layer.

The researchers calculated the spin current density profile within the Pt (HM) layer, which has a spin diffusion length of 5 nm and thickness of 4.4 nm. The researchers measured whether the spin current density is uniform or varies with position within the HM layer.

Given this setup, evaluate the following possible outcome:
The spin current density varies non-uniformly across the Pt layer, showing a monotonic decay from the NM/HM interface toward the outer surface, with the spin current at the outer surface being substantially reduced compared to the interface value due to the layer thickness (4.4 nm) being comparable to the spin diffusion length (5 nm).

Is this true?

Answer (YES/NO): YES